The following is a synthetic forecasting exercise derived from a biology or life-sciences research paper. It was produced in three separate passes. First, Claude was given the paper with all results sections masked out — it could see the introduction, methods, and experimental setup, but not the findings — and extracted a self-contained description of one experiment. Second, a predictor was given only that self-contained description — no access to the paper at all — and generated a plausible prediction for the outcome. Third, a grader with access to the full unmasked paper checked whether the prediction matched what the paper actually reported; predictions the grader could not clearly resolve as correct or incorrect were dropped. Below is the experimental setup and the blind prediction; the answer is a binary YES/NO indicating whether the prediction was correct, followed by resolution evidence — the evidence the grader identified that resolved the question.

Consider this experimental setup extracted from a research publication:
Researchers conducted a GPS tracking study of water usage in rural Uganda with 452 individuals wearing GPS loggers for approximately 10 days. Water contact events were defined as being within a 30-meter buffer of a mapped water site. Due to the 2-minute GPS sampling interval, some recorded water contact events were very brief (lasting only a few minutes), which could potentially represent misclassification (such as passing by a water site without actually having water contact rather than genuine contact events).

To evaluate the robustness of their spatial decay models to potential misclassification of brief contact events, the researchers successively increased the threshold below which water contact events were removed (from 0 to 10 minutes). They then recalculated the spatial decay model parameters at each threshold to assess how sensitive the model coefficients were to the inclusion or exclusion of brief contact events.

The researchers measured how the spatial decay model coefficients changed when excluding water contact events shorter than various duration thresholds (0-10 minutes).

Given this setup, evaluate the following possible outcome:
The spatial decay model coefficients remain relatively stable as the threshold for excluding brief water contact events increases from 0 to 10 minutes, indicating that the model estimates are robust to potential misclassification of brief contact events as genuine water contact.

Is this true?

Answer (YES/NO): YES